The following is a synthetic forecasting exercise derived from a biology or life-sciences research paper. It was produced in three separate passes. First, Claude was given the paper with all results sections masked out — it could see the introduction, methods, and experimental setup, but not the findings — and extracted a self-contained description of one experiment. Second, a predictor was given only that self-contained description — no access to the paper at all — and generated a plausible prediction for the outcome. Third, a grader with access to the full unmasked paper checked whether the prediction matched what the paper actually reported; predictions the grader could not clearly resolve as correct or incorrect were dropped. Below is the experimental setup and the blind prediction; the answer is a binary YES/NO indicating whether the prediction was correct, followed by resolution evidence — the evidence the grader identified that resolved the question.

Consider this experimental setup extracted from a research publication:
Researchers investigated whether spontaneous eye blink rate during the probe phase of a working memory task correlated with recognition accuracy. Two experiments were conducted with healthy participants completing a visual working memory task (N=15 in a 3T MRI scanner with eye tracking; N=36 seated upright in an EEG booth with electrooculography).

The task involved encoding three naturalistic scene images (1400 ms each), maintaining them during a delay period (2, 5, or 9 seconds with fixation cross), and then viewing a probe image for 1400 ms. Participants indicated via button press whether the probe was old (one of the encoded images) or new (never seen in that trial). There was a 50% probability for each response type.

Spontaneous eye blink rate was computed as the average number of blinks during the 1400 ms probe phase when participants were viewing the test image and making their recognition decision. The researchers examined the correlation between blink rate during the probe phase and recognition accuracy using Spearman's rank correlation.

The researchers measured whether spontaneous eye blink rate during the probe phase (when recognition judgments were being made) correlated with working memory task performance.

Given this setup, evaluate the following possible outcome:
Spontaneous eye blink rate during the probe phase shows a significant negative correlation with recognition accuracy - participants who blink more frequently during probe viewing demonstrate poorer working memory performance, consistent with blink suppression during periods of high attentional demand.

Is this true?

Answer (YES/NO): NO